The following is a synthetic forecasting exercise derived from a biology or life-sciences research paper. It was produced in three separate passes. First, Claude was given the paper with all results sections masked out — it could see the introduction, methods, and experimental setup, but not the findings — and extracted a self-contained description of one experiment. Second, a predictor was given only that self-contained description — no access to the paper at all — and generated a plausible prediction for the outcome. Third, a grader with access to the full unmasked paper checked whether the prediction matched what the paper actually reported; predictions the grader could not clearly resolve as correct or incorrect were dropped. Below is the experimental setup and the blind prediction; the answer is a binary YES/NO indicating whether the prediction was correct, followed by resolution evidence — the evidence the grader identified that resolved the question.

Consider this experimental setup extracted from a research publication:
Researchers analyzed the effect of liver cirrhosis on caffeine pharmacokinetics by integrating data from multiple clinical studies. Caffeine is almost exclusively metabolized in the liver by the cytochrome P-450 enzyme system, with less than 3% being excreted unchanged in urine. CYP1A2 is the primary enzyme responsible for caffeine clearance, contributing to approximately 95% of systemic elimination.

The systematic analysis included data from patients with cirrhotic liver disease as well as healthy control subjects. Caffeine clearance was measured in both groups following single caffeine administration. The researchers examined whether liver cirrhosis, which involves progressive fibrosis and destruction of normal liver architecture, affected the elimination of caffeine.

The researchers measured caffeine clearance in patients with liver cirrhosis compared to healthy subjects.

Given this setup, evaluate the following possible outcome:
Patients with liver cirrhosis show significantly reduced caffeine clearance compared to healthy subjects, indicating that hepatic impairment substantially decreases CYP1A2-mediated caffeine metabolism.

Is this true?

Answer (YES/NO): YES